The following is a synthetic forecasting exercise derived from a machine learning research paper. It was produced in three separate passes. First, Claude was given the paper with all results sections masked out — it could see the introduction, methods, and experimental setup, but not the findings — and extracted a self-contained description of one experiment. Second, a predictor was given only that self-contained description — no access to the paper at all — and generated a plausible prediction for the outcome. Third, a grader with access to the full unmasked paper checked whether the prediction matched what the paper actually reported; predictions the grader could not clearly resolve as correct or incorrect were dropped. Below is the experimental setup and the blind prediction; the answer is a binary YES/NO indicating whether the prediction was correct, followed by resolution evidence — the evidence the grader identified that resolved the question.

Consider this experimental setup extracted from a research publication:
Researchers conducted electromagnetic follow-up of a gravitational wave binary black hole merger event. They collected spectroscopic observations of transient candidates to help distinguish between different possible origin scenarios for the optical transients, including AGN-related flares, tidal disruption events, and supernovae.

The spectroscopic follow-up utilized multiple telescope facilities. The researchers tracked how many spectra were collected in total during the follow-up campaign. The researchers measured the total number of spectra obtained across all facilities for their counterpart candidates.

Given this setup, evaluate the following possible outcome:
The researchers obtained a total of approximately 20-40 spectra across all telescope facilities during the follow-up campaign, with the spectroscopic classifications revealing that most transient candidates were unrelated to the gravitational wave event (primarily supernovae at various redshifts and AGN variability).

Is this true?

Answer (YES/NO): NO